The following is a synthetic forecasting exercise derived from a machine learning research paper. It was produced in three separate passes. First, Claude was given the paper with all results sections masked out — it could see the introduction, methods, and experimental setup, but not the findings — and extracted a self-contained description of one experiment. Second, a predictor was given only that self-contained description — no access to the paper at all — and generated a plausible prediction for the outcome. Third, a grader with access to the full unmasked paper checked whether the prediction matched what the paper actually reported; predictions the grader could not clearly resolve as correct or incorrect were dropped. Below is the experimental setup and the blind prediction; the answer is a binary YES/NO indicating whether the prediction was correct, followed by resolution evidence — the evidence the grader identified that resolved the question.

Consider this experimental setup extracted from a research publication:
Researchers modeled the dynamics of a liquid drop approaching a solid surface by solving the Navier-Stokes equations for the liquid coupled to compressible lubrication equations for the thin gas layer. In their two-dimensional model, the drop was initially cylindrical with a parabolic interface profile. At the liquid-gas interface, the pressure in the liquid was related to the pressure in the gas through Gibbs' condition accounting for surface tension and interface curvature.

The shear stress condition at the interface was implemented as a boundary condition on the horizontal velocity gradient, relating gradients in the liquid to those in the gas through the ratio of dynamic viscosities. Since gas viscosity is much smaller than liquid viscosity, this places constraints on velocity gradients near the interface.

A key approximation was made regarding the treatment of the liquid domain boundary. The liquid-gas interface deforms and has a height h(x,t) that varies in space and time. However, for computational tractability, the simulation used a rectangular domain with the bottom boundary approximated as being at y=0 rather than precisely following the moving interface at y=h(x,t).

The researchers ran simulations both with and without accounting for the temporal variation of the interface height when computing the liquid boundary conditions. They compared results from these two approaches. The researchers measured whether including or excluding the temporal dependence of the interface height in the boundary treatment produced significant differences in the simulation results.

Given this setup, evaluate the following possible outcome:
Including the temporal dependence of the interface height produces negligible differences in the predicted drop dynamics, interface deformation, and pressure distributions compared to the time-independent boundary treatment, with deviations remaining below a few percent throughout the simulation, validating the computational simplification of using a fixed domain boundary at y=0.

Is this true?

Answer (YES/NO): YES